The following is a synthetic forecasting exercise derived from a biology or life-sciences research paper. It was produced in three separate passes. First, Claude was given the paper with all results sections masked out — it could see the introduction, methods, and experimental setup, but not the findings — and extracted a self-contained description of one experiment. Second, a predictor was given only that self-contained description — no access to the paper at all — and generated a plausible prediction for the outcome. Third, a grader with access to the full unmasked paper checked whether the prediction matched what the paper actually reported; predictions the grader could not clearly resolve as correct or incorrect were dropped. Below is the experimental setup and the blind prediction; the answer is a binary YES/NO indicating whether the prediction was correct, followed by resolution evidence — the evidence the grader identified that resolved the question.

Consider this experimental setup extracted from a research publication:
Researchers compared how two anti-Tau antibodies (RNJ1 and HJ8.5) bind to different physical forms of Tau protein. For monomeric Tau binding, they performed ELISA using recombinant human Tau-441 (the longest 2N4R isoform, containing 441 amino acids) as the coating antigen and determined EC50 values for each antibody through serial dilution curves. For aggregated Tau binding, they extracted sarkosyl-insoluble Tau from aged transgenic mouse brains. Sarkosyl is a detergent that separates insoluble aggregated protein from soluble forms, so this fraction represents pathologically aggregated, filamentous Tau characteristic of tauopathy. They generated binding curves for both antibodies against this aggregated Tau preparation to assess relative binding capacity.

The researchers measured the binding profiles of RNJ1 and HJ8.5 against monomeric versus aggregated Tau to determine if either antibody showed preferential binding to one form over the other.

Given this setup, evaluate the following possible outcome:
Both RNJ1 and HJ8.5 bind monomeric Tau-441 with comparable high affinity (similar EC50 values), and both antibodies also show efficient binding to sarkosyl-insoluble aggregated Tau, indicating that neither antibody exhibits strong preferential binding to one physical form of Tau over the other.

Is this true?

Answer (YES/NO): NO